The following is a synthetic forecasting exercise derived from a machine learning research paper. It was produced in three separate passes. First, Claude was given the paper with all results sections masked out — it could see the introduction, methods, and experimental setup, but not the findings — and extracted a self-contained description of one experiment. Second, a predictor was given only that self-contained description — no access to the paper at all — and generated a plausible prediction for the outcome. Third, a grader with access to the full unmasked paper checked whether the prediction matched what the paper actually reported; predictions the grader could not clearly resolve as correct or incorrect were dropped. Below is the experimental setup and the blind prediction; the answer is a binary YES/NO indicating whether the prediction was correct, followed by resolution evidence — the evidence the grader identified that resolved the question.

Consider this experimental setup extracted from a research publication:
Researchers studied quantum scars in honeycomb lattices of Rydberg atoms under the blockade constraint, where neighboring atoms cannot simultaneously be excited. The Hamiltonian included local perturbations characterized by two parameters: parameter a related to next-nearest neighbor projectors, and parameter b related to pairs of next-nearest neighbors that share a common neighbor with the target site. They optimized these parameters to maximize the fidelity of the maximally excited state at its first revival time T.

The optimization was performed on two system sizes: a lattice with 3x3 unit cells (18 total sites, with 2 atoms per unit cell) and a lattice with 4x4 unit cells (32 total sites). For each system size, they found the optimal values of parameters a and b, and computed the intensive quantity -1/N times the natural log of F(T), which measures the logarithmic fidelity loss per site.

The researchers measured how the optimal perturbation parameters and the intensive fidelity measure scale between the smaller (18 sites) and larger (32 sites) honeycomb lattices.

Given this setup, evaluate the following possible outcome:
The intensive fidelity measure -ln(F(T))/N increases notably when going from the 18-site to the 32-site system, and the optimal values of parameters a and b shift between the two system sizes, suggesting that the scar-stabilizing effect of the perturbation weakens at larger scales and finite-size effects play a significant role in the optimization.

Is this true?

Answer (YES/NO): NO